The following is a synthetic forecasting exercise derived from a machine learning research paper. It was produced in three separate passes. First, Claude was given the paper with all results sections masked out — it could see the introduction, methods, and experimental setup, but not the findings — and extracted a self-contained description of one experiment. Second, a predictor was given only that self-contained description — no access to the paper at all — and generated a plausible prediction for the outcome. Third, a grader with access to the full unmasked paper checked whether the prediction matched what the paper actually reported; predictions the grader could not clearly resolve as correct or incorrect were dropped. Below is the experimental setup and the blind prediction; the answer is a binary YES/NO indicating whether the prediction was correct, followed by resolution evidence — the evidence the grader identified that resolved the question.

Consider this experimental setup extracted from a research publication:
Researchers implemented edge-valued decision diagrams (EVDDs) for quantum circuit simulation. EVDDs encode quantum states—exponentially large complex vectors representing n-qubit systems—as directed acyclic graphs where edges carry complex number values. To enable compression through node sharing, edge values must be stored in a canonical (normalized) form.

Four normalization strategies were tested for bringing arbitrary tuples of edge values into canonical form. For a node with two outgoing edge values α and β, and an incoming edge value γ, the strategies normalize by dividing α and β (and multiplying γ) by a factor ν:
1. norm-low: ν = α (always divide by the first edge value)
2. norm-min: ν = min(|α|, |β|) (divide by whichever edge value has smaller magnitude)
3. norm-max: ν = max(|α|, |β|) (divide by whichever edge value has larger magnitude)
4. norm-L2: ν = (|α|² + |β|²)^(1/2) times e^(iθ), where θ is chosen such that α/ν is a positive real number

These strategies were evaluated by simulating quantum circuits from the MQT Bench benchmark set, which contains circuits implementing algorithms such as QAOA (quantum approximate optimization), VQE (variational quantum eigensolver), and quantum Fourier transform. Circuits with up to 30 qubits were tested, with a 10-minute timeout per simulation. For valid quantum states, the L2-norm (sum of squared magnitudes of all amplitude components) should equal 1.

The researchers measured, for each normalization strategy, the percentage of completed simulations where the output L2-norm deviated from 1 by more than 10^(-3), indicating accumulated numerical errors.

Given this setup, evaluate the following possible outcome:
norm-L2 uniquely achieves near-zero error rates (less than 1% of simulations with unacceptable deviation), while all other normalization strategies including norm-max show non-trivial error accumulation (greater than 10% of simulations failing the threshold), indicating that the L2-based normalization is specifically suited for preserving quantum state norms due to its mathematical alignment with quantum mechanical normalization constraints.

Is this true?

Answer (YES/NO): NO